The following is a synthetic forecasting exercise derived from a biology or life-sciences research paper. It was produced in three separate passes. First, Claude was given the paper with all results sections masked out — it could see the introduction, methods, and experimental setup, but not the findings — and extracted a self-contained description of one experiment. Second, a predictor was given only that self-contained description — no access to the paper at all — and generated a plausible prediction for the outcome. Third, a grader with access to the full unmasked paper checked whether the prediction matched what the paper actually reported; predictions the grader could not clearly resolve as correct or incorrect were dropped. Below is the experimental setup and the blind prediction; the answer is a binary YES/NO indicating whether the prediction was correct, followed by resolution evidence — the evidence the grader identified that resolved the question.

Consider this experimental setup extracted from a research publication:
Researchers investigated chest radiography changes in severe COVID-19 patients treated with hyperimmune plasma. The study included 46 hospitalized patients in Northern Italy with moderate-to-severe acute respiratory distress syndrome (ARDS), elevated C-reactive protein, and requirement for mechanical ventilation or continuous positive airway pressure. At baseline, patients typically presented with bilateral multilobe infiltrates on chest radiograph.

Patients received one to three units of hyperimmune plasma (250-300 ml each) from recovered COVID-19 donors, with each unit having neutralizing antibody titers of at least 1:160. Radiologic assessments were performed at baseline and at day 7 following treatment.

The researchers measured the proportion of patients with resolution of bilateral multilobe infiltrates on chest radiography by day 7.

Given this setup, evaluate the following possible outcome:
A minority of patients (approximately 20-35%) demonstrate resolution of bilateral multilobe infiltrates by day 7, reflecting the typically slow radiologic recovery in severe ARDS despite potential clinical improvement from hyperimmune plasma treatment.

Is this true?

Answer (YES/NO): YES